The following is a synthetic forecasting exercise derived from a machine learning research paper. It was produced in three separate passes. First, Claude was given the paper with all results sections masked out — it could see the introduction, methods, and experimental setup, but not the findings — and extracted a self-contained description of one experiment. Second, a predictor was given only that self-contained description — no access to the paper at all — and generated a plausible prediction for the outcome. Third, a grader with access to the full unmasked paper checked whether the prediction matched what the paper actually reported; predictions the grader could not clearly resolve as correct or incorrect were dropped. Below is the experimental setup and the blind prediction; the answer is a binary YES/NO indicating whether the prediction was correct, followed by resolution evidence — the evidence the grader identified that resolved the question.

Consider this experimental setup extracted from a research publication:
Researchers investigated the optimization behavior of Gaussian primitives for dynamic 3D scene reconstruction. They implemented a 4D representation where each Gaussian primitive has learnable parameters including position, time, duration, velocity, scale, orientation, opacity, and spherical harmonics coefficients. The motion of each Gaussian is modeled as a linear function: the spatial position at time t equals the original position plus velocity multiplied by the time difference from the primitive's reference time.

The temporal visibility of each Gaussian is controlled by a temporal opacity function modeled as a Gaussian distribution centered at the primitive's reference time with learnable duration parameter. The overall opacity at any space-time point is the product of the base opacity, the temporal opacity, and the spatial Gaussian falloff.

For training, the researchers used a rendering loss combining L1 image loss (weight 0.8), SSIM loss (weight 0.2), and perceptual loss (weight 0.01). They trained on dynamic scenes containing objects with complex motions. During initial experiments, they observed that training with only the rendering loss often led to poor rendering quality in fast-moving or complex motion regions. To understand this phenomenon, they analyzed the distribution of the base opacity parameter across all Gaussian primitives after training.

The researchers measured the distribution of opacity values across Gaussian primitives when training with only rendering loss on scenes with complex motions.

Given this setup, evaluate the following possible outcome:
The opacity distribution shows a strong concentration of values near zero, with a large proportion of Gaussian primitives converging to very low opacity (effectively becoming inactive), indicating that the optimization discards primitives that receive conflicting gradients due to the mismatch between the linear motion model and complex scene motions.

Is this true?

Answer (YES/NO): NO